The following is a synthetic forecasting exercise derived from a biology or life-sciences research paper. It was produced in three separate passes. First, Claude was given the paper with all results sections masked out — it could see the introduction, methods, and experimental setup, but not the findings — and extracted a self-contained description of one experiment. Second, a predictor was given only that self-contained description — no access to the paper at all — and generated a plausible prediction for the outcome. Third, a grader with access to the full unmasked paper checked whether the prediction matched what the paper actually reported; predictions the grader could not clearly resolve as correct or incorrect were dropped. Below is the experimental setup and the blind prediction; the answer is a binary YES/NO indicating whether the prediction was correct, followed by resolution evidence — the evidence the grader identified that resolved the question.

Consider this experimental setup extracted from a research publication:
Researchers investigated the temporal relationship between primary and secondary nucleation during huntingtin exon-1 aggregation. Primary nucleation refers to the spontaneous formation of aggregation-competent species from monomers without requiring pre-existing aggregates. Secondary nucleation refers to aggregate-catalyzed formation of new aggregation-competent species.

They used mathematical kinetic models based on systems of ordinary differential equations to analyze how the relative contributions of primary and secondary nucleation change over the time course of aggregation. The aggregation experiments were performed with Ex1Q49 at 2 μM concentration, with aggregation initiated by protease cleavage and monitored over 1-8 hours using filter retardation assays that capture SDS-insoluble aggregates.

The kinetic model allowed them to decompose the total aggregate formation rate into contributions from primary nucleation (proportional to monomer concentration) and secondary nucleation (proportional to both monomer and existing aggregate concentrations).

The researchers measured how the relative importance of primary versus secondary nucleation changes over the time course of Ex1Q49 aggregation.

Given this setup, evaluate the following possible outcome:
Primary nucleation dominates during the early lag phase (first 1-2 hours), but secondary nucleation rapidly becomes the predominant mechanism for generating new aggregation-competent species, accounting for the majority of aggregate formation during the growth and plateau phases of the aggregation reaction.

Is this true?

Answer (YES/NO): YES